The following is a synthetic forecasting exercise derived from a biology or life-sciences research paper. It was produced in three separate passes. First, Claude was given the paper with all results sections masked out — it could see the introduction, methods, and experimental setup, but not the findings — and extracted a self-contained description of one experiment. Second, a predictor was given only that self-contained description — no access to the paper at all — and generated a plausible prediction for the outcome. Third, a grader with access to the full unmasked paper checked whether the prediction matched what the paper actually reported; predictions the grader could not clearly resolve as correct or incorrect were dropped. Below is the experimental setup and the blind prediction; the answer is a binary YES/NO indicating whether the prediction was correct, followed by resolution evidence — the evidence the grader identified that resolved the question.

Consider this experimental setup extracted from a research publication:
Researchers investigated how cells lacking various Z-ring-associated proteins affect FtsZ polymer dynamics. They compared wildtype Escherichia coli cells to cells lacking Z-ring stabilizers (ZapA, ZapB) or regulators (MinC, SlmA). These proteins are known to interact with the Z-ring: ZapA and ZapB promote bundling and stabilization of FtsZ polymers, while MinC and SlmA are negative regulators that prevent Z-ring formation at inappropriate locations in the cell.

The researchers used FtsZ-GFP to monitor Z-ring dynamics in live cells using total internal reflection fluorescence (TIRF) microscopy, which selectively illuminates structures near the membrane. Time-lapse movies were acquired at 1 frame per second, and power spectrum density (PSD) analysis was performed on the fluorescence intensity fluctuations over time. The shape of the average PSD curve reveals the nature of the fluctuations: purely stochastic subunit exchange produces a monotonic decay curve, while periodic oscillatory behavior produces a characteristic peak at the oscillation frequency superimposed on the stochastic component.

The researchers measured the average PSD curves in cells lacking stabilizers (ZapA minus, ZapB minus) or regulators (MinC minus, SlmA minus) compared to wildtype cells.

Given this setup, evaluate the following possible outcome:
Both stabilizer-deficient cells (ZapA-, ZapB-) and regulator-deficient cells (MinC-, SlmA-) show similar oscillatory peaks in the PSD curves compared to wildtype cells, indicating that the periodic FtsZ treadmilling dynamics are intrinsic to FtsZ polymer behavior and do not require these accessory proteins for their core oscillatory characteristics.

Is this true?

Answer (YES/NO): YES